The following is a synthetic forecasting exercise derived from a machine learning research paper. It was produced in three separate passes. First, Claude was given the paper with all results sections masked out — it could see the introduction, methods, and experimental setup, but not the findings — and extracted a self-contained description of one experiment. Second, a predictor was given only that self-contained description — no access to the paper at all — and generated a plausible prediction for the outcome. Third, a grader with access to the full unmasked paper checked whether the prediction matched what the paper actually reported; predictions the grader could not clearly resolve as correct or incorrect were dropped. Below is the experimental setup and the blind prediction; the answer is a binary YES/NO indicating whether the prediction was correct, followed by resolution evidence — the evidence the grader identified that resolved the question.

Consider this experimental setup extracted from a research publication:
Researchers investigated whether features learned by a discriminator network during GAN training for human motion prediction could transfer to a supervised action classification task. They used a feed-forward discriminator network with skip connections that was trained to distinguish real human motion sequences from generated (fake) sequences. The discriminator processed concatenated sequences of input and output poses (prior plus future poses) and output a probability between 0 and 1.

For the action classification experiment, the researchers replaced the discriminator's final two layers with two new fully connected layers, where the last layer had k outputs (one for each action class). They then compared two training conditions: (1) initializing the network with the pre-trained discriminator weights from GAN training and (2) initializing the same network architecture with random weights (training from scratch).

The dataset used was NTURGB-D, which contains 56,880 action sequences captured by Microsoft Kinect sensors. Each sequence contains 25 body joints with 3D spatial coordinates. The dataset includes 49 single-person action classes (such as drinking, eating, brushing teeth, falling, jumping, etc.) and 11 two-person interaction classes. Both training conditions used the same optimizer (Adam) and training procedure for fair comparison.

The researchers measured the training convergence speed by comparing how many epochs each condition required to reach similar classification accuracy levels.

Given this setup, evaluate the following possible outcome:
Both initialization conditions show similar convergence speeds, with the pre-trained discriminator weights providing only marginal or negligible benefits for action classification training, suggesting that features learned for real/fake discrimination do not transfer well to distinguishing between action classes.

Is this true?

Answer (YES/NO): NO